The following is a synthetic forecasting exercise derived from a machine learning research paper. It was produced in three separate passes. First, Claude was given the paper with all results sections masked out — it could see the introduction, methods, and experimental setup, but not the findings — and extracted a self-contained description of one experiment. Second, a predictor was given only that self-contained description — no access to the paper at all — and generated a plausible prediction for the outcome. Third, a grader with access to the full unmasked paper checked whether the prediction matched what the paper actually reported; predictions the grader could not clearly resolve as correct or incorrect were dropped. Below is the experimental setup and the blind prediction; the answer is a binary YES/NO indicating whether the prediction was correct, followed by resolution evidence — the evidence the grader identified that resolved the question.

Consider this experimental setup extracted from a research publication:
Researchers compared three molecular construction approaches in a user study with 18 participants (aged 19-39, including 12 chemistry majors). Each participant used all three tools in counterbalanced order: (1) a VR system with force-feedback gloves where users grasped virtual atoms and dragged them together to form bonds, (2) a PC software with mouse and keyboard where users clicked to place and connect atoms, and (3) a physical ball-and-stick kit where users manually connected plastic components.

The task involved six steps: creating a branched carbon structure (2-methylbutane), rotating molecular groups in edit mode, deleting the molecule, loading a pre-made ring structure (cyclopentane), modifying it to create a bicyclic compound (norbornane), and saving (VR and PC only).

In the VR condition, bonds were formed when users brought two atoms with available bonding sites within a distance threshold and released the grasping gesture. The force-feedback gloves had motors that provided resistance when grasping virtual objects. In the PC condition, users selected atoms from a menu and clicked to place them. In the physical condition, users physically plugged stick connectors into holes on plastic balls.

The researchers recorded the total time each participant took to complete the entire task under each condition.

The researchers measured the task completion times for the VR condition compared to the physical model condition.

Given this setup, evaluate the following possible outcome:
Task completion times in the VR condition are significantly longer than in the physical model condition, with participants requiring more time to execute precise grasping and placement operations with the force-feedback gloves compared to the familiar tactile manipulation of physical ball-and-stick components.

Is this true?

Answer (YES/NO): YES